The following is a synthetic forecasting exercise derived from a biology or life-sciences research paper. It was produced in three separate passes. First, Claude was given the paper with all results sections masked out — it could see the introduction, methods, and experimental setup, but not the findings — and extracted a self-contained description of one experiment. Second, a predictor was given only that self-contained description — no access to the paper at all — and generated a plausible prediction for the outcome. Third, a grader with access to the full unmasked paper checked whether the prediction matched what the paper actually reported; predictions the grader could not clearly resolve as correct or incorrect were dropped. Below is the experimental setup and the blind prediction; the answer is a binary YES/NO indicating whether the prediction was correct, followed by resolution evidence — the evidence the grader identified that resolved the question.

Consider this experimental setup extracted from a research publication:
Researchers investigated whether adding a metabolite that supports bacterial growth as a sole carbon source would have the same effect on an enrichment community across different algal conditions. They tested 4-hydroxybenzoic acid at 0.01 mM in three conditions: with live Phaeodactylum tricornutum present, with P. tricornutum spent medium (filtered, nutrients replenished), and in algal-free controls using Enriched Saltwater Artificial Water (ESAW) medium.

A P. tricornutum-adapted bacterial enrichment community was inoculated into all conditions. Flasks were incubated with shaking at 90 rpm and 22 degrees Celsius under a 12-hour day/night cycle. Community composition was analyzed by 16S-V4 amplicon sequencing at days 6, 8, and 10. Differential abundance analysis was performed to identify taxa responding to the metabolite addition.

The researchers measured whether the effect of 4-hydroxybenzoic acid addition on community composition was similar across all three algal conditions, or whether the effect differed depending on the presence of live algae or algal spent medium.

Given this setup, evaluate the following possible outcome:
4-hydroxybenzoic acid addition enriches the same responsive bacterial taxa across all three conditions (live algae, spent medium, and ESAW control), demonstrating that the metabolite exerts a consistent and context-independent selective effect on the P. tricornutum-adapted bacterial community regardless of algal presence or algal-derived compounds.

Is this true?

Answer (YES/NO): NO